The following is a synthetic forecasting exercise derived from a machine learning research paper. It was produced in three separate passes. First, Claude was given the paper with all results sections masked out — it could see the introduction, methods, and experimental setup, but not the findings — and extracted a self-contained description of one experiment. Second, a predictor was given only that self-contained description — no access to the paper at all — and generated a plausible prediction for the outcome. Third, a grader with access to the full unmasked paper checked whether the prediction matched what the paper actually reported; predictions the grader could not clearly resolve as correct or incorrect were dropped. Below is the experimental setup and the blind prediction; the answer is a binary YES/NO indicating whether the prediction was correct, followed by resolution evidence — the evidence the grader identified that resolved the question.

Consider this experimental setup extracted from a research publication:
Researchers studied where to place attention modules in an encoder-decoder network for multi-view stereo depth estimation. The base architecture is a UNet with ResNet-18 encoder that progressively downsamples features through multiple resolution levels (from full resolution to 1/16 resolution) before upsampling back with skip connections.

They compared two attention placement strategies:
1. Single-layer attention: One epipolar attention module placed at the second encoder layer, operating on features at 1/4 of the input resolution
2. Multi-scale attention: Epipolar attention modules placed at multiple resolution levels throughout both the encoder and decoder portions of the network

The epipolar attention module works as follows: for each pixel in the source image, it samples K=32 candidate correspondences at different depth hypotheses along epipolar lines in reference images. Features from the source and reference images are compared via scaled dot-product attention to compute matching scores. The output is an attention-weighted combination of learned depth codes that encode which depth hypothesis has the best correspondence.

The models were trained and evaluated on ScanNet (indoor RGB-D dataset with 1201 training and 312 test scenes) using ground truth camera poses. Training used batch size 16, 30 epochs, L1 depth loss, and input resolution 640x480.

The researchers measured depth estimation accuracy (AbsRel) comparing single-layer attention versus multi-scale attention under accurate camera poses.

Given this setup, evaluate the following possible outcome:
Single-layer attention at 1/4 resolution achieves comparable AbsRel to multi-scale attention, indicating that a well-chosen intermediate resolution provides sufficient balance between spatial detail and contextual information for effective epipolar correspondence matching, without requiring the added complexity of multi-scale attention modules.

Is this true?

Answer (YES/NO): YES